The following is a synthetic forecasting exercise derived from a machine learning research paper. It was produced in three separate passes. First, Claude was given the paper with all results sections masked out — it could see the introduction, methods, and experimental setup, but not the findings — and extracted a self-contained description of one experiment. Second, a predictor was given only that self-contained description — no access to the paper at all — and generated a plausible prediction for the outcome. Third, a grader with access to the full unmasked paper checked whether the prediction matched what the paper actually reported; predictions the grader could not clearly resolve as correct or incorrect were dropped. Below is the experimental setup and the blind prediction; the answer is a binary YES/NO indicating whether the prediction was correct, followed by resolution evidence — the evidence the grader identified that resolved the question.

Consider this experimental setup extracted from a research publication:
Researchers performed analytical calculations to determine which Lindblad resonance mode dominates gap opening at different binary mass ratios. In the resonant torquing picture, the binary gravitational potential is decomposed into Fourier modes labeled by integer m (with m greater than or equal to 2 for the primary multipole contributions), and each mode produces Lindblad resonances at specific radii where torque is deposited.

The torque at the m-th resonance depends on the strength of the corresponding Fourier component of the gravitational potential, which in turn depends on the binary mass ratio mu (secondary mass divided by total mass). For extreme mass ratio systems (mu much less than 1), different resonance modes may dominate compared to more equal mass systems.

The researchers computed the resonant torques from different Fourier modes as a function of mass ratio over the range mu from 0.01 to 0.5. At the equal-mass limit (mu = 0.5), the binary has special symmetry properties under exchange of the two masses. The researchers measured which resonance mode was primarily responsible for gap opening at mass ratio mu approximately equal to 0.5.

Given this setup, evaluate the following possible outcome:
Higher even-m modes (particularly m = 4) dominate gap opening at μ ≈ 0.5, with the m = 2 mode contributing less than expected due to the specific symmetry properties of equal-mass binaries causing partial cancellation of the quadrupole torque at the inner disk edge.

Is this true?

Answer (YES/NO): NO